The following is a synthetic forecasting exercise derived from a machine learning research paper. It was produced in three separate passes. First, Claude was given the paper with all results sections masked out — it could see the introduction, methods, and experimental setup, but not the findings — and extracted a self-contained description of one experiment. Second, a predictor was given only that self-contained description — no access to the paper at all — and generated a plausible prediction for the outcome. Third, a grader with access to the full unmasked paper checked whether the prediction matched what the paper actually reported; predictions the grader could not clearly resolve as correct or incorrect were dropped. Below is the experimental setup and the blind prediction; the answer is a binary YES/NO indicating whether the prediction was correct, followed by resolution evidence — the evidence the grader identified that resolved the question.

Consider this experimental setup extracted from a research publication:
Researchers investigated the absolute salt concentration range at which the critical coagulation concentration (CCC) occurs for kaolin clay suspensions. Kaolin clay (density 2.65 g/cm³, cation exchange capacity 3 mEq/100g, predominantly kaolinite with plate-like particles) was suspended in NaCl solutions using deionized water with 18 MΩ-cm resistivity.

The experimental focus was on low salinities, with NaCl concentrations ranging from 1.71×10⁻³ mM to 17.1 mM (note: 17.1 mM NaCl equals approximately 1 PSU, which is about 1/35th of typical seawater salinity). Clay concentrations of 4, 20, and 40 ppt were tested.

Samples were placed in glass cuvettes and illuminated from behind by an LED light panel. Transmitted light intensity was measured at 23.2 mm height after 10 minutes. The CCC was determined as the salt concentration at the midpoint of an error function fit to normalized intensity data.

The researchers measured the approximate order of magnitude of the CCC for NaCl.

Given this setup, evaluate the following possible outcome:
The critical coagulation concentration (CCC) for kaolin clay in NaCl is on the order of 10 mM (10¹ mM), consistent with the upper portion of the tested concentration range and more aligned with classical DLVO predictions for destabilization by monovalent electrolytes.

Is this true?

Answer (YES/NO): NO